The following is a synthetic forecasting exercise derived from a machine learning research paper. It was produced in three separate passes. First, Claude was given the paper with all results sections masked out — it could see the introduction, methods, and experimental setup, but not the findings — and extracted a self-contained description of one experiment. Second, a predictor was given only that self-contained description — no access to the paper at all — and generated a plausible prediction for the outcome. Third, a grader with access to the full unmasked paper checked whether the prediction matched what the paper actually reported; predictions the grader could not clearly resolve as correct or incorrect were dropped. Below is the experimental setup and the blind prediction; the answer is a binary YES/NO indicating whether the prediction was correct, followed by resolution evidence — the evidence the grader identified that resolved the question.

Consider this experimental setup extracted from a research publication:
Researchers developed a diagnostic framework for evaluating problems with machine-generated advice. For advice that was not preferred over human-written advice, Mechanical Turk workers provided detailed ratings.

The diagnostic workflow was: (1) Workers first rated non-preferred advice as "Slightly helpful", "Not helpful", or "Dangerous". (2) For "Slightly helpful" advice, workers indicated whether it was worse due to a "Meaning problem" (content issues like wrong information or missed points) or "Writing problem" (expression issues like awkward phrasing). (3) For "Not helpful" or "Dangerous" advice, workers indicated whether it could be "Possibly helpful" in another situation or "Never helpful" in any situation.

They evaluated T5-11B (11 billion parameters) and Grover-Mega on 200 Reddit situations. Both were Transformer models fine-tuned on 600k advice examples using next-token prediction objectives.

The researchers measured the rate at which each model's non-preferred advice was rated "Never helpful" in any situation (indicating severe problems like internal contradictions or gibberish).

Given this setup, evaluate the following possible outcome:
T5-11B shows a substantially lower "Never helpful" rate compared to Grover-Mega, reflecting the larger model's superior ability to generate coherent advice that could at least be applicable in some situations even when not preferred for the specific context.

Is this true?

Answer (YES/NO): NO